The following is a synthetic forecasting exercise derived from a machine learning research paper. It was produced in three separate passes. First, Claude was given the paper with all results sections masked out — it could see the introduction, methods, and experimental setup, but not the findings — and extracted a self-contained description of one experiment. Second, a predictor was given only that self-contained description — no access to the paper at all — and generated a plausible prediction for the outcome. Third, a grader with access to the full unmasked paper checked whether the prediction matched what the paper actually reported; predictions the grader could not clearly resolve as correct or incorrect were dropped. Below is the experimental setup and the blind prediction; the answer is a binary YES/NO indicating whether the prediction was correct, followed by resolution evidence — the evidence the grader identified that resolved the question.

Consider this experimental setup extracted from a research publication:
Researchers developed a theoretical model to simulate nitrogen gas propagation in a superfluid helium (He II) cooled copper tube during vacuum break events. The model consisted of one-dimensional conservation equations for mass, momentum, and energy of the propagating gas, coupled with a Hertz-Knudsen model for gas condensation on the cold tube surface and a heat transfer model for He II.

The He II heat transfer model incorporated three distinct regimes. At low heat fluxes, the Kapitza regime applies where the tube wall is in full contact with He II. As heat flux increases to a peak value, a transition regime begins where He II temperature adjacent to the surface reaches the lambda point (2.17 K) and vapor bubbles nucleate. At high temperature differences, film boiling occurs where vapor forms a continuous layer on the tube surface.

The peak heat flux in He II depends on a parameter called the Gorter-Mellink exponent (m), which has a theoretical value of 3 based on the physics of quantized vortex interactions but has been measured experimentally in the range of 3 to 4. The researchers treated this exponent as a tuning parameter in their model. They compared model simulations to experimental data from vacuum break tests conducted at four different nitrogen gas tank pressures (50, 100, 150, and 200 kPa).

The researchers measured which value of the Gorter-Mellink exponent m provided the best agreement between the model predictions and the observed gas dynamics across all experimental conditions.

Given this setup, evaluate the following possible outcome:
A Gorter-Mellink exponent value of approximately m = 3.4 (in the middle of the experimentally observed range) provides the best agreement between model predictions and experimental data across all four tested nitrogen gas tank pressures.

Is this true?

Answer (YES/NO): NO